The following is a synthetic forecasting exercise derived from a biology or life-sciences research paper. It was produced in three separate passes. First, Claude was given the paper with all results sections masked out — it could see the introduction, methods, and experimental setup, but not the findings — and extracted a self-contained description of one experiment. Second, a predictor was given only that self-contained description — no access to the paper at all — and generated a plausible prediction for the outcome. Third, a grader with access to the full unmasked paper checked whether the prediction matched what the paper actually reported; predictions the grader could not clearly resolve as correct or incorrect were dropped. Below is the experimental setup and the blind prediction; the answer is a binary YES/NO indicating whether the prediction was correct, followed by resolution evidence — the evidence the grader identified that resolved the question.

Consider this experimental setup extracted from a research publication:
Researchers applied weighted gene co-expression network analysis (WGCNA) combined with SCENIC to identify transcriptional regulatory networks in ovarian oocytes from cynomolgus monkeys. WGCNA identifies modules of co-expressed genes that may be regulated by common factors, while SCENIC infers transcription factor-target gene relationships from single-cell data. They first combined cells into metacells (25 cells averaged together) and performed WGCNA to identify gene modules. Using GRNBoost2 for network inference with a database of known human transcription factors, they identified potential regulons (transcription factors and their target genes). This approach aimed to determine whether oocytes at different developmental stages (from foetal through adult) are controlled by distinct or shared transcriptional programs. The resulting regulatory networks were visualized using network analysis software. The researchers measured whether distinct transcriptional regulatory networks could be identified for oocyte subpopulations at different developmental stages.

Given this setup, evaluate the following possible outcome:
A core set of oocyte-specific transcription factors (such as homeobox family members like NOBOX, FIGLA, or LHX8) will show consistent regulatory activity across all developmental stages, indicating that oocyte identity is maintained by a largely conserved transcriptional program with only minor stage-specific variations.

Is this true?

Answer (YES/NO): NO